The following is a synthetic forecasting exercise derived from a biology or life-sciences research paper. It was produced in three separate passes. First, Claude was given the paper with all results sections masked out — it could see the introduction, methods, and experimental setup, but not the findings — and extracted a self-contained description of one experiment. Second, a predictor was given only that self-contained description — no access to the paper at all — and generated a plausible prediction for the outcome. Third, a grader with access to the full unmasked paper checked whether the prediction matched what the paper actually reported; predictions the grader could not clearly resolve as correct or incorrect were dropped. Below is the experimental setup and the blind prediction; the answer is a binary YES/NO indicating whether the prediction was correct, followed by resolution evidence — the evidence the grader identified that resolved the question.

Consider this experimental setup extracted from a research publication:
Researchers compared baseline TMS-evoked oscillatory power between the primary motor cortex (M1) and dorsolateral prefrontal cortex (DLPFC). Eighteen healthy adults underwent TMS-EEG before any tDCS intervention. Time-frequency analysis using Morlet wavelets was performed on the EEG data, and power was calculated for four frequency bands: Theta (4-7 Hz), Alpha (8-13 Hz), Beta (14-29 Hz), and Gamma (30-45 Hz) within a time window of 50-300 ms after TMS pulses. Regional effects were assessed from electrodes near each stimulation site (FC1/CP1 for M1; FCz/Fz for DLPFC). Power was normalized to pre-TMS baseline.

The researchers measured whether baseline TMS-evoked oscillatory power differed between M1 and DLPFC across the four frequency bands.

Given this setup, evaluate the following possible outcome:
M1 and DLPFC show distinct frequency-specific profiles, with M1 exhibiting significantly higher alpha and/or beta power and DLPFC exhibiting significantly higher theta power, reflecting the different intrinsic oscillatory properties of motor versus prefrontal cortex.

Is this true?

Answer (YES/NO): NO